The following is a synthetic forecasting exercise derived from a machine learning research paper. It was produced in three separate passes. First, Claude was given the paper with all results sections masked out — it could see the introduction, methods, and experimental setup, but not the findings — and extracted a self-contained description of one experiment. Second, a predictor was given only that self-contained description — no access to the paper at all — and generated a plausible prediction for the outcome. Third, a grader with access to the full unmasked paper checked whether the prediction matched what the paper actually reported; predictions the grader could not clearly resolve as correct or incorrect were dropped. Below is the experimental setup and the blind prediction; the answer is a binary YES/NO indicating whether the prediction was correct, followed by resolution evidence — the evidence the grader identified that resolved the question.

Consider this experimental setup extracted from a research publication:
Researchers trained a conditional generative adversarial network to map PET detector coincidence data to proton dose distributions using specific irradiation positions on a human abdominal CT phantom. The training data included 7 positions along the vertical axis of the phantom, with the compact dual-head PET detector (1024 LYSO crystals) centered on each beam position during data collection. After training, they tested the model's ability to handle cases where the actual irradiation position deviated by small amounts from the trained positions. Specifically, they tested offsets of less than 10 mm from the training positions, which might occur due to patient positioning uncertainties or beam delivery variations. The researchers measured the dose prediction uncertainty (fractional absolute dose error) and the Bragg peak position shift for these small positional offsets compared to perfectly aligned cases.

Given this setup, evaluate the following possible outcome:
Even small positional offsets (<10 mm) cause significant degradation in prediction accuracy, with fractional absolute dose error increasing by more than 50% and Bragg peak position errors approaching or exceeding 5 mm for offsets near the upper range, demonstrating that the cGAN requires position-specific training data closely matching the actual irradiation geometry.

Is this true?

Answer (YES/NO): NO